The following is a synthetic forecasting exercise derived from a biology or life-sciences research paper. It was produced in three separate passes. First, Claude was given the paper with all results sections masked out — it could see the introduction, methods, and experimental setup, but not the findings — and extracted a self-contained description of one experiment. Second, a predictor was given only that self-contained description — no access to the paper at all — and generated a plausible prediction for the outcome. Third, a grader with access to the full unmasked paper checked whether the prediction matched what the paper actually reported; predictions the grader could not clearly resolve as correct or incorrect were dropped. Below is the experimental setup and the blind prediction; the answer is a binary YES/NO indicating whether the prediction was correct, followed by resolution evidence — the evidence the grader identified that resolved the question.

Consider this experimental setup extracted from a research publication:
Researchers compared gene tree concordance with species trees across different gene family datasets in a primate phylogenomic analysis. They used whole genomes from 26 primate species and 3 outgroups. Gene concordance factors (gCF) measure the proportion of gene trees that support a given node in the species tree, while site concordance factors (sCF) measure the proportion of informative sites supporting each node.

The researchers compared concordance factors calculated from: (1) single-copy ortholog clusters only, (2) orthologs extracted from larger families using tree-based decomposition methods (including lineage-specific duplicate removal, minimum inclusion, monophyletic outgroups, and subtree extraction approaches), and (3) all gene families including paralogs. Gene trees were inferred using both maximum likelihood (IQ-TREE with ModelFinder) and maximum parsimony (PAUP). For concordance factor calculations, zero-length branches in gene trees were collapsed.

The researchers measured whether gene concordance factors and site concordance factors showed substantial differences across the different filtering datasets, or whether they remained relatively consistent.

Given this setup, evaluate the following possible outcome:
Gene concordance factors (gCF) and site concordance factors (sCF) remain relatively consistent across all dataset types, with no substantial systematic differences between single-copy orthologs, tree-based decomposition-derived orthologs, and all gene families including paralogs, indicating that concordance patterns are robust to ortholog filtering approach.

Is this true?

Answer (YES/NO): NO